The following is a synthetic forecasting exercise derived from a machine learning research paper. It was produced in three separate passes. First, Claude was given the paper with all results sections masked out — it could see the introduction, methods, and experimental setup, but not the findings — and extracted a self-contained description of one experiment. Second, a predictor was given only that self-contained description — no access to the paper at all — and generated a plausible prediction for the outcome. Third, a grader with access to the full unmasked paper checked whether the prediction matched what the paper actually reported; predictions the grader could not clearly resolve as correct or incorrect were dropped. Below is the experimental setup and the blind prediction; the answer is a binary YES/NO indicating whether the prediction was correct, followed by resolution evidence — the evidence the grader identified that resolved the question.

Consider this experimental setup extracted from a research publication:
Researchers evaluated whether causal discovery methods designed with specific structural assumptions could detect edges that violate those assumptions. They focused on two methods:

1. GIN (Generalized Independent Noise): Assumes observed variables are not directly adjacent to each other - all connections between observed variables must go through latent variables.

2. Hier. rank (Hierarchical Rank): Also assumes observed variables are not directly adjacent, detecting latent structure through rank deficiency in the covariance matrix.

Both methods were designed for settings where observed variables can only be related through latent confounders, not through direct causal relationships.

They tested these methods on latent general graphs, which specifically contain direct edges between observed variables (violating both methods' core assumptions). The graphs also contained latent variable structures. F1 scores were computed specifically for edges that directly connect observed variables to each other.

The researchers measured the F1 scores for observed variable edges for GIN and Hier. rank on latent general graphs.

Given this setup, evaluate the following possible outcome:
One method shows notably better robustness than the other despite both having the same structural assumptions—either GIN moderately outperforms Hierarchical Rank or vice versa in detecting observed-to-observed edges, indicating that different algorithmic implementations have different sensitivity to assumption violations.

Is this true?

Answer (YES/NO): NO